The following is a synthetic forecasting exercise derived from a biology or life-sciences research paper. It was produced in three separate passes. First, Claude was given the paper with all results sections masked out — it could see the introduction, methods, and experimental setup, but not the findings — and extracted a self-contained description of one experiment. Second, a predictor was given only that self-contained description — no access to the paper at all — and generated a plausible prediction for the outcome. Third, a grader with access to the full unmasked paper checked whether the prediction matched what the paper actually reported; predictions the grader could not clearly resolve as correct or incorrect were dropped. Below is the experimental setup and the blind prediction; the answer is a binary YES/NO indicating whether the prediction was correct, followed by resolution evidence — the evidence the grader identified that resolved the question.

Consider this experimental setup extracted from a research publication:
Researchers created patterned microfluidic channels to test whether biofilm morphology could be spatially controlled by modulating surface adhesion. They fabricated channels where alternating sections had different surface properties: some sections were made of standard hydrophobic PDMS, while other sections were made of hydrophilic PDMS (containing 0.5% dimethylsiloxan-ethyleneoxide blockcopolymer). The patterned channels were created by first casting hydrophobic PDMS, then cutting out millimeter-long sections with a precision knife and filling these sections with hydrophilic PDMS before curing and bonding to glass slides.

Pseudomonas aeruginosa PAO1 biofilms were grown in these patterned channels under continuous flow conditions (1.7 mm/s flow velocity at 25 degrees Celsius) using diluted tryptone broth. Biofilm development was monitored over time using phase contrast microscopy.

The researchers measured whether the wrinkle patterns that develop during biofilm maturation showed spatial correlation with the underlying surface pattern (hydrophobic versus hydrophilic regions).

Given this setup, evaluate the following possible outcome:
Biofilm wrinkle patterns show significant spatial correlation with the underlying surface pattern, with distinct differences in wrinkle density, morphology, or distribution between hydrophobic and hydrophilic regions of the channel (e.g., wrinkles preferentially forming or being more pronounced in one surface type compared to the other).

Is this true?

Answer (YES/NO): YES